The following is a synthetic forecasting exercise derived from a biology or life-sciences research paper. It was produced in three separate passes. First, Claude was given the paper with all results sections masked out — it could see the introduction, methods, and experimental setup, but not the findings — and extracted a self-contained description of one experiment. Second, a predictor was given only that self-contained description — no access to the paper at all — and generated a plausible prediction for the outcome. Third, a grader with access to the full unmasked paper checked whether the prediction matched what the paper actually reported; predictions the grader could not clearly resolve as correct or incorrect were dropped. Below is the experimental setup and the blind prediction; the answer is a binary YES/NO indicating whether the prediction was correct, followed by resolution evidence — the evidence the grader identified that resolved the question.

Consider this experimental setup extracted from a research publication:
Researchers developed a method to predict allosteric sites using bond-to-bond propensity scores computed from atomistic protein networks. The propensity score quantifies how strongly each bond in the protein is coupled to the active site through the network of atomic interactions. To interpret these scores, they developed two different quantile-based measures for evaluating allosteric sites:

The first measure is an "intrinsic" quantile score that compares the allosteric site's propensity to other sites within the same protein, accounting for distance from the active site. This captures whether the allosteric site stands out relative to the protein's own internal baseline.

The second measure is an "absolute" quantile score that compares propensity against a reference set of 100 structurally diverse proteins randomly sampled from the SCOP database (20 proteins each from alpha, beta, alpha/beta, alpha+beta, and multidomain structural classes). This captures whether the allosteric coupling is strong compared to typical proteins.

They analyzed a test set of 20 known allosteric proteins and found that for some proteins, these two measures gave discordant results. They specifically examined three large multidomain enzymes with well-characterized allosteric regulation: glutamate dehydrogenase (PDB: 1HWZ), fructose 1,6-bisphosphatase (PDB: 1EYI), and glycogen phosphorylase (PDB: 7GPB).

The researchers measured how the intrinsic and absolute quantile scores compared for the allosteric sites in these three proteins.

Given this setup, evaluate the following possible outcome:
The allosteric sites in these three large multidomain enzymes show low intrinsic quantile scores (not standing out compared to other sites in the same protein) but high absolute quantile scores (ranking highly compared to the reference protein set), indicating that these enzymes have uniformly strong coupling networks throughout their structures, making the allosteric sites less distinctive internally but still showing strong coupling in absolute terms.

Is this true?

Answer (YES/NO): NO